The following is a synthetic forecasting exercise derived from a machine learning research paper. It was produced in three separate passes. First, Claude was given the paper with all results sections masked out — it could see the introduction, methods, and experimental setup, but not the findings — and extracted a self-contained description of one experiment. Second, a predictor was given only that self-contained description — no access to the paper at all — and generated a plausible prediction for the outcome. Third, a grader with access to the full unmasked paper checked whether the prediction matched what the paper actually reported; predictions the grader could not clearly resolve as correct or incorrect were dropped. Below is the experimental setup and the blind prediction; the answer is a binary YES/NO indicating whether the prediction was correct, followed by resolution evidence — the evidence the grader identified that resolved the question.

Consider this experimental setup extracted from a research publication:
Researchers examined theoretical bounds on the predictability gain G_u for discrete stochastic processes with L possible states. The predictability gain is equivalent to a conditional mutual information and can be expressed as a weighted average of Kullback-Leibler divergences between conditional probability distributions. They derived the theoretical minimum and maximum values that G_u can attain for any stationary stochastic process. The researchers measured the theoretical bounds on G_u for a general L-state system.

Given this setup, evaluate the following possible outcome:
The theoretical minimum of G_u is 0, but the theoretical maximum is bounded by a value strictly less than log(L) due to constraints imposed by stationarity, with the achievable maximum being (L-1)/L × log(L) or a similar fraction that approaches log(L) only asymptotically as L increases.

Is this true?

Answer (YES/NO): NO